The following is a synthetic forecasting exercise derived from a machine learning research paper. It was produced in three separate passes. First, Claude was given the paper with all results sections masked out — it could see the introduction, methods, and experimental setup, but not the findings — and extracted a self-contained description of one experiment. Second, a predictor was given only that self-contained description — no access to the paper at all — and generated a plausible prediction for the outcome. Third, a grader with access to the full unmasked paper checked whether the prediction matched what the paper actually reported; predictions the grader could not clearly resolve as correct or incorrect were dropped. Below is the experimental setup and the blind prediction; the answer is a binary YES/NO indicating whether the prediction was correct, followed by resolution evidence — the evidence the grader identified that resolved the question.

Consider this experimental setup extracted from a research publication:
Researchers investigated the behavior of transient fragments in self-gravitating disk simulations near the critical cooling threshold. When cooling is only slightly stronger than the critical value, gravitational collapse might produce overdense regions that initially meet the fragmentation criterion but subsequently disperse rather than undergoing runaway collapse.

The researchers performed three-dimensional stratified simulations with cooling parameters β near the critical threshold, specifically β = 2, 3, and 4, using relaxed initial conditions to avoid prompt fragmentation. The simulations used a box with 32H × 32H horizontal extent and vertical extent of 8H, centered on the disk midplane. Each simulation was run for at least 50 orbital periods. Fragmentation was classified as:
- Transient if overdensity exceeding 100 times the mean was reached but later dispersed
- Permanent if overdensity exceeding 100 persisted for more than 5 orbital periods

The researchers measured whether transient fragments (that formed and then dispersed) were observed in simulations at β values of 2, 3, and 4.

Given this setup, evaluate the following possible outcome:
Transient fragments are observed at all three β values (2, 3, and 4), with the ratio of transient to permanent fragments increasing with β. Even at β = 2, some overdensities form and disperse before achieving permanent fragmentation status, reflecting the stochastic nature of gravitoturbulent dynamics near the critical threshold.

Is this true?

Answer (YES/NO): NO